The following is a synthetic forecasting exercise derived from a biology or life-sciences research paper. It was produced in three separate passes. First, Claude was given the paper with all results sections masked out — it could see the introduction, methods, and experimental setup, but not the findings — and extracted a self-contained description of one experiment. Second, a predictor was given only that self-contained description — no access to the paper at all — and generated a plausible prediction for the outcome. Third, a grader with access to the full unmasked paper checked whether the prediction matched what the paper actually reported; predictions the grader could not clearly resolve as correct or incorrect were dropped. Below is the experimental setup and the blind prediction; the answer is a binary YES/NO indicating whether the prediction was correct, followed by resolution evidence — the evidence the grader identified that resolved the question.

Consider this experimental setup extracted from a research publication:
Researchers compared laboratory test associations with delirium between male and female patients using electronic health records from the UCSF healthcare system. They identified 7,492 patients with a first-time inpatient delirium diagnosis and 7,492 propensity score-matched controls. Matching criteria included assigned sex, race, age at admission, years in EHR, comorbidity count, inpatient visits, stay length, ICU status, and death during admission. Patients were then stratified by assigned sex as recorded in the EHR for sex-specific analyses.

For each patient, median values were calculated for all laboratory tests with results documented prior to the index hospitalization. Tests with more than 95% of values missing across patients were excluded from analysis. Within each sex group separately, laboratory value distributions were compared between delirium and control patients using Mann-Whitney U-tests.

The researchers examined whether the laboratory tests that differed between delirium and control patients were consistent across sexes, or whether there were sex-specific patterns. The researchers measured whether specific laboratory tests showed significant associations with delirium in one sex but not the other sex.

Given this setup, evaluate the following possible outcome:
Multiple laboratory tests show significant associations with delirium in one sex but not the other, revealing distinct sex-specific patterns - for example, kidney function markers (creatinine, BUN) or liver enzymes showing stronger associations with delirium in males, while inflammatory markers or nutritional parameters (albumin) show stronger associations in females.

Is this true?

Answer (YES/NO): NO